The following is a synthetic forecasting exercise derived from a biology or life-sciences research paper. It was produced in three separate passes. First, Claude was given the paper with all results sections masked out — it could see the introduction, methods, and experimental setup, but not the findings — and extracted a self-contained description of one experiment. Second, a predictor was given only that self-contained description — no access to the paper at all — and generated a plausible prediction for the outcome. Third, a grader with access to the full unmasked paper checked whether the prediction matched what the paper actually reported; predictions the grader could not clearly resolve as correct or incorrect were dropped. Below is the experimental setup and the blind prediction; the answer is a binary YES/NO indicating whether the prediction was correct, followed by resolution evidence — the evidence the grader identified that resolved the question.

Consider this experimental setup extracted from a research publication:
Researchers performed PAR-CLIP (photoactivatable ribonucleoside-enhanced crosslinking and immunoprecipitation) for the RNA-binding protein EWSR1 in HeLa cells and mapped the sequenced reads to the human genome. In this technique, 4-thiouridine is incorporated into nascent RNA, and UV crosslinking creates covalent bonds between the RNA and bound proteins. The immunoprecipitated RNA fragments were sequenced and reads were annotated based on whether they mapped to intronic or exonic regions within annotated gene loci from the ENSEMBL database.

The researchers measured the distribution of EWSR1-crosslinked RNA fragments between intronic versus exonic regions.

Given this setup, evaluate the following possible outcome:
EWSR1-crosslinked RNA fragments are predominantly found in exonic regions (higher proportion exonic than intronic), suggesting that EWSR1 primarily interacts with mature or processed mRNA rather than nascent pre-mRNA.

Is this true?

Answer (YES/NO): NO